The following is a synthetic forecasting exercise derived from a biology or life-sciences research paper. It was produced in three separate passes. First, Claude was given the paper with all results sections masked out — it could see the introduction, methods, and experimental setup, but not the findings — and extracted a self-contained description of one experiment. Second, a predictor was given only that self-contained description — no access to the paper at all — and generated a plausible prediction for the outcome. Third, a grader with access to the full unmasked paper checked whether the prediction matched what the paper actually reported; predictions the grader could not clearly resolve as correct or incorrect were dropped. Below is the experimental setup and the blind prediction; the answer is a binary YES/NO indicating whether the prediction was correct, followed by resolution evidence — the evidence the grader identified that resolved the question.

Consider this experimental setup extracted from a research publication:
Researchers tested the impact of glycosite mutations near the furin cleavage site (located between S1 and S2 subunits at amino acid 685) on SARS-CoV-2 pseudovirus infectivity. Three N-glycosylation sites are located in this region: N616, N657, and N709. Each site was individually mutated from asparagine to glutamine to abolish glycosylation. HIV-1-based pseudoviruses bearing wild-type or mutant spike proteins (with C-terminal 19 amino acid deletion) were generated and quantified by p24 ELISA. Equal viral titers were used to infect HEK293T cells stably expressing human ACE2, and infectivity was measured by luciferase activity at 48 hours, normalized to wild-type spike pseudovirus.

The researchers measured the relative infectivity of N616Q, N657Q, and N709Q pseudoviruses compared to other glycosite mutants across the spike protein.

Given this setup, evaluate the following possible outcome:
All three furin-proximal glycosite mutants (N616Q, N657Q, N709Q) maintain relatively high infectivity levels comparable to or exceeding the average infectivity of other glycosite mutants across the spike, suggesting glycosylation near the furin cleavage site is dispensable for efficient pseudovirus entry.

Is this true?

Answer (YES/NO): YES